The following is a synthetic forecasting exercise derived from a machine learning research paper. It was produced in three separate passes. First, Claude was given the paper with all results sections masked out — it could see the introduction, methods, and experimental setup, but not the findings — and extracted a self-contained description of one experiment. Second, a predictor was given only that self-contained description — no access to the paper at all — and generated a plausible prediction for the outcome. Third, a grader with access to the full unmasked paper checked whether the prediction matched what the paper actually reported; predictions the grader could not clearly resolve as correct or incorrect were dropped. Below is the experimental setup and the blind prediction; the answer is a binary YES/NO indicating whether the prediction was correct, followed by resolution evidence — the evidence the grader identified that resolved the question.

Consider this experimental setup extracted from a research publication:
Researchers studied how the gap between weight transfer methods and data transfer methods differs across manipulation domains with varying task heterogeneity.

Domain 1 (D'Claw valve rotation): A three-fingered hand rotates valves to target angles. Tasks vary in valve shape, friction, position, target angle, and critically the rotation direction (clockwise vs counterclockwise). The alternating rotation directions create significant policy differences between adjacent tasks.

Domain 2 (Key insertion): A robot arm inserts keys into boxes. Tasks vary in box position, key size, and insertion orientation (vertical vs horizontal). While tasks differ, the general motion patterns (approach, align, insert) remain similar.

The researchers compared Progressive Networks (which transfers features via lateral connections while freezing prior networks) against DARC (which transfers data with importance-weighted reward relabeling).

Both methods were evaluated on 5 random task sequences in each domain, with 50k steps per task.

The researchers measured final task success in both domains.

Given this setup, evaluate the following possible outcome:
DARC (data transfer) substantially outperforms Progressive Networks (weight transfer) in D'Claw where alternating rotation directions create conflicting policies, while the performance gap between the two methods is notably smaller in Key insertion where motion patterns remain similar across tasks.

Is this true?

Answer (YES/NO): NO